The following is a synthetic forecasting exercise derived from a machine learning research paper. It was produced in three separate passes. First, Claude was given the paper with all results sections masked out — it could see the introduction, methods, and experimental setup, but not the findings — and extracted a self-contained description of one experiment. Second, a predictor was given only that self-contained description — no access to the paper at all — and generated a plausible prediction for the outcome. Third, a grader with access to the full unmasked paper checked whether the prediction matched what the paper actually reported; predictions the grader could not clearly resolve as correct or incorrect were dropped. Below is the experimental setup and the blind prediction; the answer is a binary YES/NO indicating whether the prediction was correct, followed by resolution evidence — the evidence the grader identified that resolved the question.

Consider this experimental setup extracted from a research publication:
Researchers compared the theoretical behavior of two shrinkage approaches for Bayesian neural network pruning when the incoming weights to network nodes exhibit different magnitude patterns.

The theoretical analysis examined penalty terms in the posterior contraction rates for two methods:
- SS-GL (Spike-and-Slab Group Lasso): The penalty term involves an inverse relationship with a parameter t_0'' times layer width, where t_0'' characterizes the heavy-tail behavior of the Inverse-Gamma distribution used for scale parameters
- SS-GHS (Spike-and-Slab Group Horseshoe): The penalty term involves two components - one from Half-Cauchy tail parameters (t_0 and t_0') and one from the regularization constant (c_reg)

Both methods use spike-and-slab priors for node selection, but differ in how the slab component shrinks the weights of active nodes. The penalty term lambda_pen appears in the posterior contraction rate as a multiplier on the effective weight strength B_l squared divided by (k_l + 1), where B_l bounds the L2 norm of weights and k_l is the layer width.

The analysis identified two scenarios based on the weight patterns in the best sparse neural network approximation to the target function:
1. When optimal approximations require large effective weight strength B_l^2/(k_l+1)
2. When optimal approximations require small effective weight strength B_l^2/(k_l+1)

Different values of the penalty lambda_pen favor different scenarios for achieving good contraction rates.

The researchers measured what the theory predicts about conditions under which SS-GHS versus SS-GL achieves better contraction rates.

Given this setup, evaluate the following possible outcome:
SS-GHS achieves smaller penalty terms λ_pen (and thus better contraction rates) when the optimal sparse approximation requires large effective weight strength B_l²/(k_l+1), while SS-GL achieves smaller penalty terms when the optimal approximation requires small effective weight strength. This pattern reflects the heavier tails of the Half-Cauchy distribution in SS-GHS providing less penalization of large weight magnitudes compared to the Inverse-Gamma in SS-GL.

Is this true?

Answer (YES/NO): NO